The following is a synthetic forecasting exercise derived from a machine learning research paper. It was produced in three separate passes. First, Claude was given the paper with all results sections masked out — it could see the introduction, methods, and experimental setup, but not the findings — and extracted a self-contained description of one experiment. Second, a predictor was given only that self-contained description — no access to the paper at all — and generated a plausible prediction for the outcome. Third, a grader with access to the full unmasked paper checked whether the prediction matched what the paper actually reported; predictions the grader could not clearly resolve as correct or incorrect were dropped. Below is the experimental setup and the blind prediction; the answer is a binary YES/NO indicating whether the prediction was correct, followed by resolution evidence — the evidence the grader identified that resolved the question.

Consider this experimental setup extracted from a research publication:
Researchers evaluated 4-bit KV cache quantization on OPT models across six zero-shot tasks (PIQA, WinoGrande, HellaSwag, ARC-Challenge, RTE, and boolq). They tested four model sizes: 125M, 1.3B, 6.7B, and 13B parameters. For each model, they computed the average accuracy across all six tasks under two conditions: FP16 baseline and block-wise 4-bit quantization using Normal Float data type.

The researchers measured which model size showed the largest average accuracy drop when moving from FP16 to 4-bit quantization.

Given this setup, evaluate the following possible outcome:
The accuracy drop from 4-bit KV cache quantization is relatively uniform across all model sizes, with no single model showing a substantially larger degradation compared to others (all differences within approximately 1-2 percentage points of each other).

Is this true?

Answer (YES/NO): YES